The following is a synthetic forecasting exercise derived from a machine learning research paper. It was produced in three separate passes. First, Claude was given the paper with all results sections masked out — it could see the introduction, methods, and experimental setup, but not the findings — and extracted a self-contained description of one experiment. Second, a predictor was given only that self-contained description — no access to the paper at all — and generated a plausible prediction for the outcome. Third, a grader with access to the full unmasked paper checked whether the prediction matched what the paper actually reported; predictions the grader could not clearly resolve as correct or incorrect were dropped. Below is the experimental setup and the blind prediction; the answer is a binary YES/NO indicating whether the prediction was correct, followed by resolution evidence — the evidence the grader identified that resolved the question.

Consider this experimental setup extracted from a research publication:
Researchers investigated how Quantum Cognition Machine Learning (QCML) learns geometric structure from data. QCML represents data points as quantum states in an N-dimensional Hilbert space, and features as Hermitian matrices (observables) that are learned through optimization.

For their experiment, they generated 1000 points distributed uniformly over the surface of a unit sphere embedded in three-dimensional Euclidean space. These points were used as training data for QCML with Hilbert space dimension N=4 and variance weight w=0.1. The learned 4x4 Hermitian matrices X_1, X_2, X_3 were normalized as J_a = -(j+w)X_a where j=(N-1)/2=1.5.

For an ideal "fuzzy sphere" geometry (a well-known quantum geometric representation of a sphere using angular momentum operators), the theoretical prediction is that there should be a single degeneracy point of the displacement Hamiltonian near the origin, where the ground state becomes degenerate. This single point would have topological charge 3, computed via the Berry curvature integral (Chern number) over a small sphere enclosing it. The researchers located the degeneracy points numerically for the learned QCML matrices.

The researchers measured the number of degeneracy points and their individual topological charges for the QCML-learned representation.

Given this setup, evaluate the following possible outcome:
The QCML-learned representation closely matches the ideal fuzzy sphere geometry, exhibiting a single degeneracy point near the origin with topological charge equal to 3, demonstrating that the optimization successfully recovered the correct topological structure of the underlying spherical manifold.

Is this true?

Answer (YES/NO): NO